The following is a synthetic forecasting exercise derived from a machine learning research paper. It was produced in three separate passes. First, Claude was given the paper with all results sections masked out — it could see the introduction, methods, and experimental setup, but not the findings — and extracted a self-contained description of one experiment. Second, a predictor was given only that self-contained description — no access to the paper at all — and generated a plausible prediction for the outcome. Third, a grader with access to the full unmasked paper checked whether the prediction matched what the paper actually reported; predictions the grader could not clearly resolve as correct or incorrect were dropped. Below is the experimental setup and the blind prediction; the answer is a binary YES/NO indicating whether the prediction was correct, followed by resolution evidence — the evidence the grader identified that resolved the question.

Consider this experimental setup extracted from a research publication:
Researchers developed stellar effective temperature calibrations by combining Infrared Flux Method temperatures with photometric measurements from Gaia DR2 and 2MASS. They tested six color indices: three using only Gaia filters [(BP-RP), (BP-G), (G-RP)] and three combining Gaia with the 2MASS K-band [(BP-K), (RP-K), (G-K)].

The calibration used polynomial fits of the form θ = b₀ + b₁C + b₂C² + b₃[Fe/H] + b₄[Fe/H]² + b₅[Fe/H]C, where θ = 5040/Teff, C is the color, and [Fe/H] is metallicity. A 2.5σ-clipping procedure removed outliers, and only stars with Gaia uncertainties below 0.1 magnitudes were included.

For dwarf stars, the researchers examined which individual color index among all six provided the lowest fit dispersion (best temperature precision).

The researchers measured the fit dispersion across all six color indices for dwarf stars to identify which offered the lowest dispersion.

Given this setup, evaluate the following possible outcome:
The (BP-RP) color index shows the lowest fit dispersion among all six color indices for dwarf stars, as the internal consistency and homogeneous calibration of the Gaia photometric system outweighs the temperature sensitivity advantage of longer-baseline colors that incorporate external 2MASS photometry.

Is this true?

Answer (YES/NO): NO